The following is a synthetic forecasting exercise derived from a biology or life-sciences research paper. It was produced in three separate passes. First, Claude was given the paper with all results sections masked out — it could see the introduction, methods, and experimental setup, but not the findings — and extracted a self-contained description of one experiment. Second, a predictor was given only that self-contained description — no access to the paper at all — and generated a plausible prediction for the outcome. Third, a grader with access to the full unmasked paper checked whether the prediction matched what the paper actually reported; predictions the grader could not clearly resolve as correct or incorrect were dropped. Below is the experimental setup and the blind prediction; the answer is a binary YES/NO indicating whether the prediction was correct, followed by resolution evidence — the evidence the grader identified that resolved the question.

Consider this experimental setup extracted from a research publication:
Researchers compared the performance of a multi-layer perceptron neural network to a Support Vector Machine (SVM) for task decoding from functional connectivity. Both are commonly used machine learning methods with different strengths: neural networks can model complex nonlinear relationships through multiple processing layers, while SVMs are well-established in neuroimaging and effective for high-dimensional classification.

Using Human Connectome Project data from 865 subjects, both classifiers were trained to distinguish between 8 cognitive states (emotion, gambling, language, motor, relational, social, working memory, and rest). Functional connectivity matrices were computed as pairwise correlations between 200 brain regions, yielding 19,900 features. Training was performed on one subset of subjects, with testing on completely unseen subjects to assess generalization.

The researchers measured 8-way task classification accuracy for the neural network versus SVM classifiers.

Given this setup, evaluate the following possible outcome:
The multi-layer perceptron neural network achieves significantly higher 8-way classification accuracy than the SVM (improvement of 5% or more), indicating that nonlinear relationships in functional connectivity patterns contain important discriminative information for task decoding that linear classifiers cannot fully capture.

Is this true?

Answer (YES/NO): NO